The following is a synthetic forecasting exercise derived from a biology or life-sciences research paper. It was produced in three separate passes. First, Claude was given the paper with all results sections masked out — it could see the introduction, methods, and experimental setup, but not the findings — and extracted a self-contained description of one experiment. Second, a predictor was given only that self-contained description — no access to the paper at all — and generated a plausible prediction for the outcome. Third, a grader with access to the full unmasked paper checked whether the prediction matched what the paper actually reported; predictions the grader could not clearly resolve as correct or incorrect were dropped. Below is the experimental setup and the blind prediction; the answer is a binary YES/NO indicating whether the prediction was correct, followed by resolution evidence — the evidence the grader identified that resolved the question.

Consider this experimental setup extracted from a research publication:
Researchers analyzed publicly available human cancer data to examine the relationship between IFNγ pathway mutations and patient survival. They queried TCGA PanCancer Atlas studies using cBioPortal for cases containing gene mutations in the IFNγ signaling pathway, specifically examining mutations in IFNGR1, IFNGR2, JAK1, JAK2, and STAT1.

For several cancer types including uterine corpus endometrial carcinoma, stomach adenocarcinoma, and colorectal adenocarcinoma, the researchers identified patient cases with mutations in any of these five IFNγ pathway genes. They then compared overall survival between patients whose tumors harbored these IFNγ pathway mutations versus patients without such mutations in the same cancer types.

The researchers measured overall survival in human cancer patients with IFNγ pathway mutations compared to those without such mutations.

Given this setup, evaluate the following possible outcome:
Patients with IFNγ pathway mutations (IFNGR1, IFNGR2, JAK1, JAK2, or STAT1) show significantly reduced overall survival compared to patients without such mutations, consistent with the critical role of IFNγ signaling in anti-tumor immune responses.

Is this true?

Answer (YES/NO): NO